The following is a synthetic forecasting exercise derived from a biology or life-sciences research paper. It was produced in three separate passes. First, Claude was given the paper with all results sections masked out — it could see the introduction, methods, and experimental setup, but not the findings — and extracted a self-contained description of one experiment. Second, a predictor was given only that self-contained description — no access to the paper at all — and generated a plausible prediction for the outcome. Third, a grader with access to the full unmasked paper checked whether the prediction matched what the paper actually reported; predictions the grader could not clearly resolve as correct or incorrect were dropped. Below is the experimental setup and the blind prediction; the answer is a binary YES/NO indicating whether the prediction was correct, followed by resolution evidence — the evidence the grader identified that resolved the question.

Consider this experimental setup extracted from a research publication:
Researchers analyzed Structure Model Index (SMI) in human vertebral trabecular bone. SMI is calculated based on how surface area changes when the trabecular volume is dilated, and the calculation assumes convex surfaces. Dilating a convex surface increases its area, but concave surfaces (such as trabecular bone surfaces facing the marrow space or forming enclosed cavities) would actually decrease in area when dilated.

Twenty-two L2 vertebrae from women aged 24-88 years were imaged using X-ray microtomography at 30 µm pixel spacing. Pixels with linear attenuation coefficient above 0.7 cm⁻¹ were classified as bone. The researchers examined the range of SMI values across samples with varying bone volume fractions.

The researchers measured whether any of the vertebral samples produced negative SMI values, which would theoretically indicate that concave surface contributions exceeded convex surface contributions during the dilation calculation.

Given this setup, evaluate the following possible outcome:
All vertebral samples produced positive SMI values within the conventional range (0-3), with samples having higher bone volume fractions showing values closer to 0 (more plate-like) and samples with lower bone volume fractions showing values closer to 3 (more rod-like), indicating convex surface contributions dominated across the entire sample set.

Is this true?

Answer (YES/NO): NO